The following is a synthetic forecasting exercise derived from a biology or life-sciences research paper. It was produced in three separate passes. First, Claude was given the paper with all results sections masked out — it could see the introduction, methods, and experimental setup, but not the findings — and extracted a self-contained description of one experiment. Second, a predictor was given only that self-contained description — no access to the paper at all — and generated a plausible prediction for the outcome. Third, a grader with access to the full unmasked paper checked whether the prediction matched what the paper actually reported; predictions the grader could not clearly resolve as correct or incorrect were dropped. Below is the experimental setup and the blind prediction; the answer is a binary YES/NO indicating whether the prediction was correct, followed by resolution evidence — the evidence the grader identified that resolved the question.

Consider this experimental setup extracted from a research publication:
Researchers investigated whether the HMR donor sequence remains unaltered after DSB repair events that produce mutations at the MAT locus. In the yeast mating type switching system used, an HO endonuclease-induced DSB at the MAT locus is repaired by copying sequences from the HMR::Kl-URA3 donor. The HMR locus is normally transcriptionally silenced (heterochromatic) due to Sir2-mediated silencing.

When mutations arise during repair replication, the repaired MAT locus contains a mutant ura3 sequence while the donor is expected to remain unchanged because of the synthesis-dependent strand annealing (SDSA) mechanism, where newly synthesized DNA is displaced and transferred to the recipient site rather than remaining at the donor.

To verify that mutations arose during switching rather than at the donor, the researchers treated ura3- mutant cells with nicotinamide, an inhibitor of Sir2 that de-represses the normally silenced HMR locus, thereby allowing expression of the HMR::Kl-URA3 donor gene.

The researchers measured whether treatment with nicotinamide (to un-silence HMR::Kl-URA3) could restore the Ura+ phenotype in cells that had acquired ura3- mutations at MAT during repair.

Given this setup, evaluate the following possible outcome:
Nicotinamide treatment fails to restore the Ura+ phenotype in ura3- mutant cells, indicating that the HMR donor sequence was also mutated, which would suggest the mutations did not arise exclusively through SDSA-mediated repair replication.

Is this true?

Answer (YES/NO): NO